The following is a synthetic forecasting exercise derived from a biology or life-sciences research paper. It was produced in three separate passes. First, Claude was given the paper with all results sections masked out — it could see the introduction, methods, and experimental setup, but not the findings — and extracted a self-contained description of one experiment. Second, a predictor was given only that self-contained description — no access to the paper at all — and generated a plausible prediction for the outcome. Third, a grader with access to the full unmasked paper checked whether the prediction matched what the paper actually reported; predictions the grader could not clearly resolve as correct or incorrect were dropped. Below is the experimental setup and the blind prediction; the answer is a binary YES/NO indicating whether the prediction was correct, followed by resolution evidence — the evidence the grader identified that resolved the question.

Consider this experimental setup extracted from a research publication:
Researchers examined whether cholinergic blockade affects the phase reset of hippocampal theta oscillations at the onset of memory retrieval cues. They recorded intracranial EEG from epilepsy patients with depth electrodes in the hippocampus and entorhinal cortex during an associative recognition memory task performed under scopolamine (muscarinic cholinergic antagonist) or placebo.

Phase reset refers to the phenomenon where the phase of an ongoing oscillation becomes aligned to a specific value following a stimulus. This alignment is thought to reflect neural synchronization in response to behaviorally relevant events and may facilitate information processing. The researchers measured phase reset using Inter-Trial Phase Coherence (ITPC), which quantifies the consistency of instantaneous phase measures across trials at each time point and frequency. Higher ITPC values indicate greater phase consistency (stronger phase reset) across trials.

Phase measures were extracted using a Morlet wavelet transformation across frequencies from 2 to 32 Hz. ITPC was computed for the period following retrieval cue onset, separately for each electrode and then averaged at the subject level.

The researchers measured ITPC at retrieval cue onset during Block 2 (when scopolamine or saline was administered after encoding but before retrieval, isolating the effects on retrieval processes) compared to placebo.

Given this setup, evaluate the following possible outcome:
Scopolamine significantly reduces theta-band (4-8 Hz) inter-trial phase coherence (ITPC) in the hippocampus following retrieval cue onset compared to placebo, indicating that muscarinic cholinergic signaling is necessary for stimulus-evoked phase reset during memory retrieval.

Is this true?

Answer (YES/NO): NO